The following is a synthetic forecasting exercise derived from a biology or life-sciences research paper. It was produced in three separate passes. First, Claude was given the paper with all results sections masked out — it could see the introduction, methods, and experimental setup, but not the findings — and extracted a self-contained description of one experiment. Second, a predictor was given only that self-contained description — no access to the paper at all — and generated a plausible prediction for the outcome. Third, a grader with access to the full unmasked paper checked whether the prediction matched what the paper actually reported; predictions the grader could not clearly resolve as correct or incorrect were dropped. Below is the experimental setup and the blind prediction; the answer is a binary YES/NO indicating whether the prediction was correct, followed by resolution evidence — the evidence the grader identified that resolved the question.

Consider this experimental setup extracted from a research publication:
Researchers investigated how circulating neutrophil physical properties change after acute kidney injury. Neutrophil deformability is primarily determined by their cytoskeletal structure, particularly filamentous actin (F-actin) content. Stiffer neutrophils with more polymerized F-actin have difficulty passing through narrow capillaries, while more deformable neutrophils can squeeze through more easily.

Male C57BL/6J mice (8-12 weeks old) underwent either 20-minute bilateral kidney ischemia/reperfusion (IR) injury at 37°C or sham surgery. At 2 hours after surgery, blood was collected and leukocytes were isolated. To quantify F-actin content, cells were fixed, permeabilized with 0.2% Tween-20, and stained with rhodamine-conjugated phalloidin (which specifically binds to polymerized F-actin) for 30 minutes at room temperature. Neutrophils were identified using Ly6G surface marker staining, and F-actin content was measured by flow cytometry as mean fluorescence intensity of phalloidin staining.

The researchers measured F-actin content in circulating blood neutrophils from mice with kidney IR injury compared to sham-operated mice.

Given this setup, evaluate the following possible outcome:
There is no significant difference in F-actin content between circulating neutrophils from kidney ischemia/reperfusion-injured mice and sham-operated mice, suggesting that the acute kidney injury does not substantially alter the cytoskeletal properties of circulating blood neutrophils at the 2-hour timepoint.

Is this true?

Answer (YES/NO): NO